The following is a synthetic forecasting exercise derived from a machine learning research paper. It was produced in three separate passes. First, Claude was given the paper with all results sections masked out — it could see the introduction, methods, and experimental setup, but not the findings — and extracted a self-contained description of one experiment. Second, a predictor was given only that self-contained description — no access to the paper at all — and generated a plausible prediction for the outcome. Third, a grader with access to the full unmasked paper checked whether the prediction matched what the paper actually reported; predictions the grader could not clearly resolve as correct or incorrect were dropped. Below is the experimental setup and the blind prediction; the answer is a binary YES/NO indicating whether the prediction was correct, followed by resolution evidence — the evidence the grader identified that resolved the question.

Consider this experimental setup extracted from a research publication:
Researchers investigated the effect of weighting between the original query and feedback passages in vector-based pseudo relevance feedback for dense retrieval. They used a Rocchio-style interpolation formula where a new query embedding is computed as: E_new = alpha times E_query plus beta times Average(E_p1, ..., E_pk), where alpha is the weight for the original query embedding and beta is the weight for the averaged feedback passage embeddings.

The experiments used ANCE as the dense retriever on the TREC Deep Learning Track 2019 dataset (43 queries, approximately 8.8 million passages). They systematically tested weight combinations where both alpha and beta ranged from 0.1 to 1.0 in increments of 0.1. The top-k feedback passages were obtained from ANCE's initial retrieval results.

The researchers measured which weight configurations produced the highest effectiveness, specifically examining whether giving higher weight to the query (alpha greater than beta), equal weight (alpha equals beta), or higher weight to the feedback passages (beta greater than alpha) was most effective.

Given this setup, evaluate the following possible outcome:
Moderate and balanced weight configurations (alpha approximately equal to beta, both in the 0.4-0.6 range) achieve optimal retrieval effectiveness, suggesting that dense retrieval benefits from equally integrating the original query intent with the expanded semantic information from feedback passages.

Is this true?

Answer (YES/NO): NO